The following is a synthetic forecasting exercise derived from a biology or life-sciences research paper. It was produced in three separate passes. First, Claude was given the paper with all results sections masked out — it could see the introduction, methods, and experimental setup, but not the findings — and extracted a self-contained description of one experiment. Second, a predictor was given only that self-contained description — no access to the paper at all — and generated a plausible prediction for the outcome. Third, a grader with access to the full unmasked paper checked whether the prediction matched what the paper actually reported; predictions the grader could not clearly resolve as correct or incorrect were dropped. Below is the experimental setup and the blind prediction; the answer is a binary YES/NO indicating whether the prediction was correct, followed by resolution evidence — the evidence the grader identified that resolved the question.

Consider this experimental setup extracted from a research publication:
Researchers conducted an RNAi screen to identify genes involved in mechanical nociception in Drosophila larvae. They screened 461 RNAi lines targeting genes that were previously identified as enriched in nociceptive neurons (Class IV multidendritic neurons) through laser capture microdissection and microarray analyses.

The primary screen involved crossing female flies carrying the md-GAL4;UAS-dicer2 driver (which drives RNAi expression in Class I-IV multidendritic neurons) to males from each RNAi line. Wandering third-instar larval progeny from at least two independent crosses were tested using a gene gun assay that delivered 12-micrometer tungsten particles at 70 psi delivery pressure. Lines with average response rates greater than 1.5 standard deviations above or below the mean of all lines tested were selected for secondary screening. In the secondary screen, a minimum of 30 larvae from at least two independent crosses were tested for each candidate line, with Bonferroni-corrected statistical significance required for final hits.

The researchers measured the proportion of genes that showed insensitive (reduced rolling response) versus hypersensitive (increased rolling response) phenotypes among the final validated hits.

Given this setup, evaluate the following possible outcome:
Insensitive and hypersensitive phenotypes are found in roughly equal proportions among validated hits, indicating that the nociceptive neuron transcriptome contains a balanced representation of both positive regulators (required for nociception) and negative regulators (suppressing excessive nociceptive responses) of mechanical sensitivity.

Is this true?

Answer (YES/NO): NO